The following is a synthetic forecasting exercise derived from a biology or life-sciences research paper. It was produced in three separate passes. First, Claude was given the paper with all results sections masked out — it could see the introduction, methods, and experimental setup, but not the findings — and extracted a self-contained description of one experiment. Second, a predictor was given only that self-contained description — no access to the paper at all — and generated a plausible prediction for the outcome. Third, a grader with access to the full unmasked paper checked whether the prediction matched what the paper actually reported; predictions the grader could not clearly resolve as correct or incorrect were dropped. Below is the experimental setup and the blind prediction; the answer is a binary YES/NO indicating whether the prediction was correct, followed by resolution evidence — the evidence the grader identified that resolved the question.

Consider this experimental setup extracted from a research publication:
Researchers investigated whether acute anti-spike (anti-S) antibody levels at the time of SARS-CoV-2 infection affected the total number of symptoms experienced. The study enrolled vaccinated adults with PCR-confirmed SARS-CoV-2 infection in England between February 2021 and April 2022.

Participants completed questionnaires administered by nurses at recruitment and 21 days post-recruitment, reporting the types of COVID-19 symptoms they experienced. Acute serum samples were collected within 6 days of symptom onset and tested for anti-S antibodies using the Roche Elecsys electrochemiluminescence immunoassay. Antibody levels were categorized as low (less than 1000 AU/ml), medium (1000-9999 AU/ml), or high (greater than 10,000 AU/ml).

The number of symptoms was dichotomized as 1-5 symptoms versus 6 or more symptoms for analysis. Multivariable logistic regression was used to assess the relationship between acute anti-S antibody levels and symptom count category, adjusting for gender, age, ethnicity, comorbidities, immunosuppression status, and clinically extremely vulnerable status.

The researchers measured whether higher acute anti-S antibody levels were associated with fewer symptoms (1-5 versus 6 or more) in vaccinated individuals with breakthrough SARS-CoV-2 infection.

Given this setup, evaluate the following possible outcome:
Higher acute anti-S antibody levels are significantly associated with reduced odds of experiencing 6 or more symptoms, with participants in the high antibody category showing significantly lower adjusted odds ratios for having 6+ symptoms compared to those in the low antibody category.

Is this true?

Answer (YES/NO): NO